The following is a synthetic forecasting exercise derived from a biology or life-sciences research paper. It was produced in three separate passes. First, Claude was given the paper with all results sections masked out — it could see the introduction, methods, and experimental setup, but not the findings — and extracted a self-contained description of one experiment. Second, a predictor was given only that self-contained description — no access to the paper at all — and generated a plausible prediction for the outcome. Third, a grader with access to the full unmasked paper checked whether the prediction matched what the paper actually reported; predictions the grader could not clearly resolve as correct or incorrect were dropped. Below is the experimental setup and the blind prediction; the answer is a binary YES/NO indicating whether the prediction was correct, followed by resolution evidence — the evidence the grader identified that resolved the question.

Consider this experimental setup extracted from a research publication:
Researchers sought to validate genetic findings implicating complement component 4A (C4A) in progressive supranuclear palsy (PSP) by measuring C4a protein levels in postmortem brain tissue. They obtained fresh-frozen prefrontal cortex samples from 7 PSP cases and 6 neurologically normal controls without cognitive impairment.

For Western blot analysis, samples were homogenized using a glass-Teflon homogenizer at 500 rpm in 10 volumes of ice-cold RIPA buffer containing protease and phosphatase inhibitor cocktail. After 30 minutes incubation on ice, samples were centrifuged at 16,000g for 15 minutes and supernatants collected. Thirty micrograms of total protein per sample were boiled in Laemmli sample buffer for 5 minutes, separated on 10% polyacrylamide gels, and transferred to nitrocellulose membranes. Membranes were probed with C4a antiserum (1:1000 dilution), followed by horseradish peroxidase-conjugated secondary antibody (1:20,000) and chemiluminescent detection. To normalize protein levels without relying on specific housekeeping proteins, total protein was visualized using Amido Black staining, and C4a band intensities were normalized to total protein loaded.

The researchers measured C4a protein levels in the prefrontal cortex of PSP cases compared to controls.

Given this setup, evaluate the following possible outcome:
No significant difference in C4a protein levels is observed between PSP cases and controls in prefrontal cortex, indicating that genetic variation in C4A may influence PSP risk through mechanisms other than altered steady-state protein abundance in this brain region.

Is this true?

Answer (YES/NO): NO